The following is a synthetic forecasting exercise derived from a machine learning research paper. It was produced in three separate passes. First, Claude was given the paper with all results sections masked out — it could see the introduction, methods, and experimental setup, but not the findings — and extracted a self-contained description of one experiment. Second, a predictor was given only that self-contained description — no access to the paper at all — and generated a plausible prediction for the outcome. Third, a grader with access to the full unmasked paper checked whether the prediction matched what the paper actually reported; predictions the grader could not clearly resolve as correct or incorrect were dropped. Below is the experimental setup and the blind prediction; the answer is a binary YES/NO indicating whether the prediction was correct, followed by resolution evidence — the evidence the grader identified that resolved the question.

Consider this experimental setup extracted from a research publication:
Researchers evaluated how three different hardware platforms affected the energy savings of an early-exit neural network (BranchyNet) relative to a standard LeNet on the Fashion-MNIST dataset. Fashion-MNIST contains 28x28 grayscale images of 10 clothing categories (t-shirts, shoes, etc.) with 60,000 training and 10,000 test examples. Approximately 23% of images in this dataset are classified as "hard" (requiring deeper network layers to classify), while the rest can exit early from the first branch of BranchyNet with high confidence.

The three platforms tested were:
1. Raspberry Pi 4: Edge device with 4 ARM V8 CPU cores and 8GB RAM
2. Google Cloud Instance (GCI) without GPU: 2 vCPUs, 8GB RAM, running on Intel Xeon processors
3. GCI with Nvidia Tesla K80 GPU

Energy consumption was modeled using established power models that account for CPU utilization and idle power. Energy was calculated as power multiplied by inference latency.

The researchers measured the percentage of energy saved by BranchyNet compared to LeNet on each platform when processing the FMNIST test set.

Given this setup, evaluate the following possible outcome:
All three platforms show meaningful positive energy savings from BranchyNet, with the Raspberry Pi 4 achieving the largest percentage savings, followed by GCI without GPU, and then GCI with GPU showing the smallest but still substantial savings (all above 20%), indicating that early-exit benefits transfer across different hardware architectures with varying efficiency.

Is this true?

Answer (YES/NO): NO